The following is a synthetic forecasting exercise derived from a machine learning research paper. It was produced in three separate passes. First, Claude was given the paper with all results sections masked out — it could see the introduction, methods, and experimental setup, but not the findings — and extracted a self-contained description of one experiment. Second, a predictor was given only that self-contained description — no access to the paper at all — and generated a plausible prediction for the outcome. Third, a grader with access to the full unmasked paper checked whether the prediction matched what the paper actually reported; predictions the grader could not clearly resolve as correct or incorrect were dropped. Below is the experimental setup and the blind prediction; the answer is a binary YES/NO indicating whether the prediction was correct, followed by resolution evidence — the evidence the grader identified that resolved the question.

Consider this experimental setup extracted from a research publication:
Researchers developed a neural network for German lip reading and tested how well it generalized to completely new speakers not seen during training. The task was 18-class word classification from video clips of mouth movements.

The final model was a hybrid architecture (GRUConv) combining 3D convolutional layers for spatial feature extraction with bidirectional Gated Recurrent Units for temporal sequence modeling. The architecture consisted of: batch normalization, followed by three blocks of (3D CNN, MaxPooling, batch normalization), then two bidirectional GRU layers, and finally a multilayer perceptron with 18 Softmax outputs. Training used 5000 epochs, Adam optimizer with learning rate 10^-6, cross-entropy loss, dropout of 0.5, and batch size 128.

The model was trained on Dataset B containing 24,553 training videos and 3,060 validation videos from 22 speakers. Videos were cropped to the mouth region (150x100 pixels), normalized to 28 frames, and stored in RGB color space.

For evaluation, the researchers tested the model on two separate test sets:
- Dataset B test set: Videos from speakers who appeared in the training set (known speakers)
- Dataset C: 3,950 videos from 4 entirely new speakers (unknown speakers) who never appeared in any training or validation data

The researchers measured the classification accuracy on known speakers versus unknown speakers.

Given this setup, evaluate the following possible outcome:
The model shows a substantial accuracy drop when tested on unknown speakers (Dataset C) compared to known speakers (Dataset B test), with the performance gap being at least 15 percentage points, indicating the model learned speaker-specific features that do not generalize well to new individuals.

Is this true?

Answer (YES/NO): NO